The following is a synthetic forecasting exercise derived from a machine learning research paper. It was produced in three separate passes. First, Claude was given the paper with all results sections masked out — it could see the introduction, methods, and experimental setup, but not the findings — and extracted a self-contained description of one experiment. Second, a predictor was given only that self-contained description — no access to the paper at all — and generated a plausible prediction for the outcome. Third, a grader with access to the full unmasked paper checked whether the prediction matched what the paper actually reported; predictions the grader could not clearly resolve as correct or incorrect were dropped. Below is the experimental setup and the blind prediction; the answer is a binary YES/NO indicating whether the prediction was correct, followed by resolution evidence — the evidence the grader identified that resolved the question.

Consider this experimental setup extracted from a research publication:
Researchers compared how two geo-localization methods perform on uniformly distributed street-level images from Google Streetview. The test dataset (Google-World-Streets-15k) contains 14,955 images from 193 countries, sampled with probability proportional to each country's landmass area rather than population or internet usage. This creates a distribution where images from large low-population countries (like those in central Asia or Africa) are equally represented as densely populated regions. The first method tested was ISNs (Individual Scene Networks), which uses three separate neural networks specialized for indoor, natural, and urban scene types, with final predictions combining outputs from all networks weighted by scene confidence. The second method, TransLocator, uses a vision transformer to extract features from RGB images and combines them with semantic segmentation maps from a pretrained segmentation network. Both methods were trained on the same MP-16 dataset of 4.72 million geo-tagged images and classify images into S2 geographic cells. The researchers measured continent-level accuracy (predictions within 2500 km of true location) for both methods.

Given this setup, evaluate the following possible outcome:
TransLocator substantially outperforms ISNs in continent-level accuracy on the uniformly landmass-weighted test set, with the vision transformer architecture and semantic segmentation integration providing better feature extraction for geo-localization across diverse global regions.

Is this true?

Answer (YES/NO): YES